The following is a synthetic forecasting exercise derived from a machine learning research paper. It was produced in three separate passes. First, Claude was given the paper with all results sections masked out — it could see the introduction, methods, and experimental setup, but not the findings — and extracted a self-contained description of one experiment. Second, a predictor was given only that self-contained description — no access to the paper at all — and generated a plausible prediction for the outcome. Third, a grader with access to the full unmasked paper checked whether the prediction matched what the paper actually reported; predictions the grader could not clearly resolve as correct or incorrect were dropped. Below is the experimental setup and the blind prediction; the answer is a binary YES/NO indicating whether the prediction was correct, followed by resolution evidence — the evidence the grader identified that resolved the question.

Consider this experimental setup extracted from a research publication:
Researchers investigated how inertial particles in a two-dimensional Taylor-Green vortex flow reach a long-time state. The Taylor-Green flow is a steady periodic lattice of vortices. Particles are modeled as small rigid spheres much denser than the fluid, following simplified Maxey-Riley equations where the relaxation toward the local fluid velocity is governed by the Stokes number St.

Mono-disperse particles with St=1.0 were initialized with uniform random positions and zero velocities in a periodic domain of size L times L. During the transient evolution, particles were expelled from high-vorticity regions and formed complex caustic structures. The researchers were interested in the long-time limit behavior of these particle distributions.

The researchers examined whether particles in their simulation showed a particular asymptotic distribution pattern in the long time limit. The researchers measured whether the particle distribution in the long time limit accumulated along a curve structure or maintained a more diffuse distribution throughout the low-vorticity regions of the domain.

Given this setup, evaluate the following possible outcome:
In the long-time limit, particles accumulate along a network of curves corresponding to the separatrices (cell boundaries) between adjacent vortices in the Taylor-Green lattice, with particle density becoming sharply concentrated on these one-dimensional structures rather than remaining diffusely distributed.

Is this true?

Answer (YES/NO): YES